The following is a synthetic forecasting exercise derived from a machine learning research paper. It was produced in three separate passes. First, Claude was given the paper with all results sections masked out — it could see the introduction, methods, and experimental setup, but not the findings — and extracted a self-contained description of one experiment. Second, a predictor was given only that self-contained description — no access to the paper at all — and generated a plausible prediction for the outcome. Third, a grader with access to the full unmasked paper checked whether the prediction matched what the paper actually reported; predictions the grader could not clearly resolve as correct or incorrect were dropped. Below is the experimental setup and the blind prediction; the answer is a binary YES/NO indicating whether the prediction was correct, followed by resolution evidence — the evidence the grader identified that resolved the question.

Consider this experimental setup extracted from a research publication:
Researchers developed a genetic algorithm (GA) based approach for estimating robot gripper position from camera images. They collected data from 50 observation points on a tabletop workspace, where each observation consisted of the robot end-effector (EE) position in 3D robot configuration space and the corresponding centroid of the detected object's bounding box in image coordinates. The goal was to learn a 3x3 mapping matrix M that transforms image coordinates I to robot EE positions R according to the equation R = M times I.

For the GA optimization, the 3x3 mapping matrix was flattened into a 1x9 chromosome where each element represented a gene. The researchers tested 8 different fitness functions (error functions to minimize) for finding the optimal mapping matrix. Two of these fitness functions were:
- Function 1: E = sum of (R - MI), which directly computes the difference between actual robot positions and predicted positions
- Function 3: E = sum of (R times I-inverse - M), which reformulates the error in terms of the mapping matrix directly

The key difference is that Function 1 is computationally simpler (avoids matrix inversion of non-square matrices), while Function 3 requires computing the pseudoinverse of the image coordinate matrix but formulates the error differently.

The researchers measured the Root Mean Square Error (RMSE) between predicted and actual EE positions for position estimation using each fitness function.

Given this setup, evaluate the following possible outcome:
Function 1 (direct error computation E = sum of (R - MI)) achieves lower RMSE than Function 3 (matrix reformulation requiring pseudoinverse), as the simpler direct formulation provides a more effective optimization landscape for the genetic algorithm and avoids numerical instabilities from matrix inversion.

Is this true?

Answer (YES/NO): NO